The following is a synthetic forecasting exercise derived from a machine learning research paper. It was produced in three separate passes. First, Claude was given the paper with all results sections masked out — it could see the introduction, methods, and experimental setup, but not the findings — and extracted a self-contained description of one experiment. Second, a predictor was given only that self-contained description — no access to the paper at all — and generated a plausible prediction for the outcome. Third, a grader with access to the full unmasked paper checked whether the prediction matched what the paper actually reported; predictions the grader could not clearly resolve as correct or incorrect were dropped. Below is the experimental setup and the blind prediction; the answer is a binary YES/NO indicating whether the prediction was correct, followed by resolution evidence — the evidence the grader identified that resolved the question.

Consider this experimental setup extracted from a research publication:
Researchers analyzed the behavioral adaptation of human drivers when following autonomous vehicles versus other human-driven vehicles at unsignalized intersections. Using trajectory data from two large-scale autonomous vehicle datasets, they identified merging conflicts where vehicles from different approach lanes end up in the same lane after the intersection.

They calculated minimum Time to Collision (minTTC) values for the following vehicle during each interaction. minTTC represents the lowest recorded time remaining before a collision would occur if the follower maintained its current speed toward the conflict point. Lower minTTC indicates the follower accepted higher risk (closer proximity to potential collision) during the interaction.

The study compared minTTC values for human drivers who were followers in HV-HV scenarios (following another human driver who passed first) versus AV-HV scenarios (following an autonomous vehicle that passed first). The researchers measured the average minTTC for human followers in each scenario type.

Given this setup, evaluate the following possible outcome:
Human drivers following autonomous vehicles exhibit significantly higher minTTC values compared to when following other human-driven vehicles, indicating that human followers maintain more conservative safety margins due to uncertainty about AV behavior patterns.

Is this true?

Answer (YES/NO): NO